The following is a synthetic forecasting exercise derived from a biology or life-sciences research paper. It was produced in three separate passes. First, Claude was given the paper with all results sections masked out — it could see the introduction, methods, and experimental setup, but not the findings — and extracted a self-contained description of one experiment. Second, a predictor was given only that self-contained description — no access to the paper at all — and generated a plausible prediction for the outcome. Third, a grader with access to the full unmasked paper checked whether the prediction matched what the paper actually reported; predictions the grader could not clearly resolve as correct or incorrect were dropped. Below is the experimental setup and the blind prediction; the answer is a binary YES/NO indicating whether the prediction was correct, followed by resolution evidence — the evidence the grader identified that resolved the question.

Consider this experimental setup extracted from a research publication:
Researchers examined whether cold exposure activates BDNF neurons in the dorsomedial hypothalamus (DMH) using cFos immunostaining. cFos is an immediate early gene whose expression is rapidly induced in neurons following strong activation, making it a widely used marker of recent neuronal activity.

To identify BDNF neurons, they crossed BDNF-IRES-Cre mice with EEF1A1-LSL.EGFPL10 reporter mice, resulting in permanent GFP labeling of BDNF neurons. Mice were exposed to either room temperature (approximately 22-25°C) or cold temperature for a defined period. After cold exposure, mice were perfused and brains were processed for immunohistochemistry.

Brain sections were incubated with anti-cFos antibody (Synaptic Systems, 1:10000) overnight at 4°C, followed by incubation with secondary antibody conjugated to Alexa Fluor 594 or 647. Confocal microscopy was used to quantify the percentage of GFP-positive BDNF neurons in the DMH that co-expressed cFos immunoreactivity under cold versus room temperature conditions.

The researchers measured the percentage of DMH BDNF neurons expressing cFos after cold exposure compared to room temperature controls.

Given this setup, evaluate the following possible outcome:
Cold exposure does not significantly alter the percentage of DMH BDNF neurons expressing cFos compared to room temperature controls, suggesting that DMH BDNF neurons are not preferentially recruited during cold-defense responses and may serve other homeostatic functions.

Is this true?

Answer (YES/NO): NO